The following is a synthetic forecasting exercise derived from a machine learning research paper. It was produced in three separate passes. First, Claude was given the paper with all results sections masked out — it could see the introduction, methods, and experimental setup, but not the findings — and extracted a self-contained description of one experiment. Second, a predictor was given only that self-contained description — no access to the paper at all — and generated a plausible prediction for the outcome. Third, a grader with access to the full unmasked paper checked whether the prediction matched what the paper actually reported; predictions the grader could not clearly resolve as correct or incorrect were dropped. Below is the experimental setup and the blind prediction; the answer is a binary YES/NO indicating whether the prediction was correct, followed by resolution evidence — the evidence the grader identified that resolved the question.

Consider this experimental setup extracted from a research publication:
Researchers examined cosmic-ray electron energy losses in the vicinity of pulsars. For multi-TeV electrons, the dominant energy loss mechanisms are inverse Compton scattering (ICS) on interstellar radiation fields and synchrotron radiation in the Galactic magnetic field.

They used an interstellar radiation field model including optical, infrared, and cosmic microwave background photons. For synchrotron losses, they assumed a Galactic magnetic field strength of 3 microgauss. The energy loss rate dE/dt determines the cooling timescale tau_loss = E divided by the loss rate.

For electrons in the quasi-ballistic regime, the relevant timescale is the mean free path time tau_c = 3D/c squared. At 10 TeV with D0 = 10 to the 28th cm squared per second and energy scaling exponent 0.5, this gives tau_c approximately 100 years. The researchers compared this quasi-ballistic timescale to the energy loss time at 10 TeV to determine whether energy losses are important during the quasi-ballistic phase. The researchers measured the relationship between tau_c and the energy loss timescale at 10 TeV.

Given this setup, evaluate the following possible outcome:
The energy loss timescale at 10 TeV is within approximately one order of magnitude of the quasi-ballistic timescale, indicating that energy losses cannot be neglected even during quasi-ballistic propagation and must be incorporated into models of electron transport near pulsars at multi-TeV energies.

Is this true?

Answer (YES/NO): NO